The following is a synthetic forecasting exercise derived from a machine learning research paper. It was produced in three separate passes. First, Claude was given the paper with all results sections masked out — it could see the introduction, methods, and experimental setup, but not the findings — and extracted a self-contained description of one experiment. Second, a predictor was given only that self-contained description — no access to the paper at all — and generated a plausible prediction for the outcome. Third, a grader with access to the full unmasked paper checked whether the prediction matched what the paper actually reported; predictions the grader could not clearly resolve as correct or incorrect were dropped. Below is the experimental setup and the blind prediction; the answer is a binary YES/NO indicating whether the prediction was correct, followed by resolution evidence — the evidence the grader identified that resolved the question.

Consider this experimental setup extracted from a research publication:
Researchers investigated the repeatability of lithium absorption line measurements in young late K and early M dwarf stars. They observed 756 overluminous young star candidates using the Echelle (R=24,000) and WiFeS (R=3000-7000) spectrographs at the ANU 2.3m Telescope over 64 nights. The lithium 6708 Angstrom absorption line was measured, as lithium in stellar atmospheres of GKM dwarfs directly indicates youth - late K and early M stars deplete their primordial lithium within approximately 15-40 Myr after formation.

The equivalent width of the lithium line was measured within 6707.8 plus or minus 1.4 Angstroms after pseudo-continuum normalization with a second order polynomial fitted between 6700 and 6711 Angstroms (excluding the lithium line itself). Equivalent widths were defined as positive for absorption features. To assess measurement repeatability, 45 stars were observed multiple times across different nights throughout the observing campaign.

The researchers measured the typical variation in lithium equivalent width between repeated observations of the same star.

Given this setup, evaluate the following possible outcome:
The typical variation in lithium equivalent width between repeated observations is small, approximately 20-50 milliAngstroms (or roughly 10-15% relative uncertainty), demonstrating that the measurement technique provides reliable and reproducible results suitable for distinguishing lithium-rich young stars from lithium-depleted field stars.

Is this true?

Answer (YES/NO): YES